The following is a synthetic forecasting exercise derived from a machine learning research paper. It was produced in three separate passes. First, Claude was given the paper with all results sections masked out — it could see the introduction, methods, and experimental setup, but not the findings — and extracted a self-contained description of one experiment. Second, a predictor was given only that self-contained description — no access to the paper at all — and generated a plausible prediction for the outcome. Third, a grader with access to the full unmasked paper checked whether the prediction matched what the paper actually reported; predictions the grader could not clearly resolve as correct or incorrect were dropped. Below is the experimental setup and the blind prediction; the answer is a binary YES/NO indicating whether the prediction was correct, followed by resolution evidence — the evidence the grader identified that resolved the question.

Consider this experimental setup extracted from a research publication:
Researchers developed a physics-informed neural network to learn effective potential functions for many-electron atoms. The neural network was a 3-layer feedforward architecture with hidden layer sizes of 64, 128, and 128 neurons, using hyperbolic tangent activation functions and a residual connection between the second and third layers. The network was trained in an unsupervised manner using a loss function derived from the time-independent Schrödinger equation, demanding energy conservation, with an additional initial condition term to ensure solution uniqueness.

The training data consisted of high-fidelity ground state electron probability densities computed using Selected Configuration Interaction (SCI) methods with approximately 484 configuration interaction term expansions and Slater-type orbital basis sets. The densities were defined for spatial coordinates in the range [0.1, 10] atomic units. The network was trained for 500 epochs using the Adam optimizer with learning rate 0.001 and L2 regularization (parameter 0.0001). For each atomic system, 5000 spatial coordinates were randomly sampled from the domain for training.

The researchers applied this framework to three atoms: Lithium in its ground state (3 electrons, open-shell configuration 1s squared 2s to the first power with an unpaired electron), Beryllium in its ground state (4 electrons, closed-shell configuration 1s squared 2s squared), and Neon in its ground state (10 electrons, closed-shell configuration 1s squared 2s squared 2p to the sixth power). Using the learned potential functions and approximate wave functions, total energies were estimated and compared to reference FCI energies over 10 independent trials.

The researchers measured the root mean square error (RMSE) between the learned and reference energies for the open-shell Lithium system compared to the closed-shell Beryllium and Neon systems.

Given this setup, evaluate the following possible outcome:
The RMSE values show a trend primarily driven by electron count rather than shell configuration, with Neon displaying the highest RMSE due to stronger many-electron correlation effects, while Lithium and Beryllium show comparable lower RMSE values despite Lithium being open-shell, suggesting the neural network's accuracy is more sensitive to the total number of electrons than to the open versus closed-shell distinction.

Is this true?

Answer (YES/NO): NO